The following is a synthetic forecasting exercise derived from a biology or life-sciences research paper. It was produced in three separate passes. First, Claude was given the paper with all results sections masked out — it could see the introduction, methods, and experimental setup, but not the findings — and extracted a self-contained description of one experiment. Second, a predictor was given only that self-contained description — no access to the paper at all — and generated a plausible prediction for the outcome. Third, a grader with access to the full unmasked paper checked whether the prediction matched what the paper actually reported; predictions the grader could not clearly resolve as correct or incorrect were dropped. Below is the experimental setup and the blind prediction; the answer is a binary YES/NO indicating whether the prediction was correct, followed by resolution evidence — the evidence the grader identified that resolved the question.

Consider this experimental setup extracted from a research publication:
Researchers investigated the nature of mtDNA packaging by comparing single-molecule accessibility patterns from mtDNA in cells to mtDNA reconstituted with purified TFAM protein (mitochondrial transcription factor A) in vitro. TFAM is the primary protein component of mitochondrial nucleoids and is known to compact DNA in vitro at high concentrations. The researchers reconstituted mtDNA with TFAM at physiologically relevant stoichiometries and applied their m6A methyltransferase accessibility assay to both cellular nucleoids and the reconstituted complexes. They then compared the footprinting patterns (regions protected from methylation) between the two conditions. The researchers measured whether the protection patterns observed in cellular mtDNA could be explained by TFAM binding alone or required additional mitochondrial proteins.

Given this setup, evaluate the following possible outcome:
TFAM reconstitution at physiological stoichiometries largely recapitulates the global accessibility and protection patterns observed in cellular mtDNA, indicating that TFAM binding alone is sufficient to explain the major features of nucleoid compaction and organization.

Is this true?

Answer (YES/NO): NO